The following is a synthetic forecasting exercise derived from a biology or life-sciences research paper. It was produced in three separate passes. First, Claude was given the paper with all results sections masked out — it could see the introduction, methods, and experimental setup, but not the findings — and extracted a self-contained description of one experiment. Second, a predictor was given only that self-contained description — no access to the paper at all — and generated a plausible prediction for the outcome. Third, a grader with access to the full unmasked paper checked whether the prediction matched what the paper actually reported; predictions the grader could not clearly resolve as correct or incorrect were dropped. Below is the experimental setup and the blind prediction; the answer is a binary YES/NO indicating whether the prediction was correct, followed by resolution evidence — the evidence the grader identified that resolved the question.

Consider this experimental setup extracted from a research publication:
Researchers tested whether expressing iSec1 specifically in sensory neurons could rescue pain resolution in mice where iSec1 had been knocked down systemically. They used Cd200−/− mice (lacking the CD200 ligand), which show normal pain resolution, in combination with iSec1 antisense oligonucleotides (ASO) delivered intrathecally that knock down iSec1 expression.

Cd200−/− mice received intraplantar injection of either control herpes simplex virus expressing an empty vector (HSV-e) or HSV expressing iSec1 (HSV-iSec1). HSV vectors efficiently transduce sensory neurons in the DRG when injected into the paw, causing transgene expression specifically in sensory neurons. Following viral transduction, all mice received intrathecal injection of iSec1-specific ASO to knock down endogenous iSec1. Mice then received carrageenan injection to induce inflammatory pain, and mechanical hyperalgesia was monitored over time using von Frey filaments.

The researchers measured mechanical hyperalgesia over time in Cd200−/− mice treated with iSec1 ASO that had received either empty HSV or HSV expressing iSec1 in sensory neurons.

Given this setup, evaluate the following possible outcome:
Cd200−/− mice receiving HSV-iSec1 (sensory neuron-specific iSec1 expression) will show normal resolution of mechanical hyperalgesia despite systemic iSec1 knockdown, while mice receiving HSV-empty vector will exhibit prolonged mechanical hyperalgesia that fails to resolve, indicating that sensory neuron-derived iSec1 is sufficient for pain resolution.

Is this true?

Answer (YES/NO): YES